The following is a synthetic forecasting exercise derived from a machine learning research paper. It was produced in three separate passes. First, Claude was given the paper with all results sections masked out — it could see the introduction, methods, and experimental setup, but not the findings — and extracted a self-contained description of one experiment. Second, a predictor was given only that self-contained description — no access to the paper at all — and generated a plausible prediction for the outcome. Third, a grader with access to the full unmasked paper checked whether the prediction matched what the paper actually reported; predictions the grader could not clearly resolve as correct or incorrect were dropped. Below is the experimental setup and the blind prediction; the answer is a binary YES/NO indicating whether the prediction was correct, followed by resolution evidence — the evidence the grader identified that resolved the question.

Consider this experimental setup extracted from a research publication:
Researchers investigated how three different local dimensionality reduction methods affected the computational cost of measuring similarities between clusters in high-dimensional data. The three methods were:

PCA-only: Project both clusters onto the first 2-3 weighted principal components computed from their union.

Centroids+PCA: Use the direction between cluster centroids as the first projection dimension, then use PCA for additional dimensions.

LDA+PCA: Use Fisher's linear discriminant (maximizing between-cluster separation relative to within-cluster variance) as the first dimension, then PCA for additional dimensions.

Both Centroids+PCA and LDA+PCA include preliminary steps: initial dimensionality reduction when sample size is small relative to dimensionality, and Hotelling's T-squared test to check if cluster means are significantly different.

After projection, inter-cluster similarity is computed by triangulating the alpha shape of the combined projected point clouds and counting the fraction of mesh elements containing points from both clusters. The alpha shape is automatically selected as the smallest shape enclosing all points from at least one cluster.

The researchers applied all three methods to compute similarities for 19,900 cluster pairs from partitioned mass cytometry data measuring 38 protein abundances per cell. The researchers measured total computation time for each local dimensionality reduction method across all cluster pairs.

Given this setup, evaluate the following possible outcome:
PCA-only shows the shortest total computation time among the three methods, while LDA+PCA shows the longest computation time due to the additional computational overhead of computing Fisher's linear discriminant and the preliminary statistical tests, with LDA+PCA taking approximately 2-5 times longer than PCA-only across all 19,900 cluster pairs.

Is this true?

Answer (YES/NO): NO